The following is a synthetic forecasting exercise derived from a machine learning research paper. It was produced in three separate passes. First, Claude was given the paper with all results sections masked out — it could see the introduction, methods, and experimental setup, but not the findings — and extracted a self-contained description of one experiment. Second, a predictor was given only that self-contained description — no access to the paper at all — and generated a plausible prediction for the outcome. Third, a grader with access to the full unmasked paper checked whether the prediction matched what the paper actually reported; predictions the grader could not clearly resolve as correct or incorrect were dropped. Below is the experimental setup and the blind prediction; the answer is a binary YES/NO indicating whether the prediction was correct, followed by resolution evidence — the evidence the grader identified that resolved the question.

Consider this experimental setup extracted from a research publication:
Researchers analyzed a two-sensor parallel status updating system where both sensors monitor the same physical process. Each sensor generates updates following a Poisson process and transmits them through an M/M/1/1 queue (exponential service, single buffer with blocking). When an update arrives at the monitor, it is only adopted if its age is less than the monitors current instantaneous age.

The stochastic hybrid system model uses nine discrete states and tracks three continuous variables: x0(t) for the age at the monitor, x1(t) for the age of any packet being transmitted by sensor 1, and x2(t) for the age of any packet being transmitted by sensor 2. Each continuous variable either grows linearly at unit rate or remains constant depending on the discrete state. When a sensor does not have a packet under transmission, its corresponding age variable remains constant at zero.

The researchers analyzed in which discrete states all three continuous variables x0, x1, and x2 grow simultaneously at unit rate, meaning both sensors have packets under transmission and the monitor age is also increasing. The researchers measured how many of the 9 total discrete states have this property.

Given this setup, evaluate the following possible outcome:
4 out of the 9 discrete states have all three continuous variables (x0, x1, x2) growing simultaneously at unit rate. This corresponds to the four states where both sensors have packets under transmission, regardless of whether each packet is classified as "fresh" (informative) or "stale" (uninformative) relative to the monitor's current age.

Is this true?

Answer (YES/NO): YES